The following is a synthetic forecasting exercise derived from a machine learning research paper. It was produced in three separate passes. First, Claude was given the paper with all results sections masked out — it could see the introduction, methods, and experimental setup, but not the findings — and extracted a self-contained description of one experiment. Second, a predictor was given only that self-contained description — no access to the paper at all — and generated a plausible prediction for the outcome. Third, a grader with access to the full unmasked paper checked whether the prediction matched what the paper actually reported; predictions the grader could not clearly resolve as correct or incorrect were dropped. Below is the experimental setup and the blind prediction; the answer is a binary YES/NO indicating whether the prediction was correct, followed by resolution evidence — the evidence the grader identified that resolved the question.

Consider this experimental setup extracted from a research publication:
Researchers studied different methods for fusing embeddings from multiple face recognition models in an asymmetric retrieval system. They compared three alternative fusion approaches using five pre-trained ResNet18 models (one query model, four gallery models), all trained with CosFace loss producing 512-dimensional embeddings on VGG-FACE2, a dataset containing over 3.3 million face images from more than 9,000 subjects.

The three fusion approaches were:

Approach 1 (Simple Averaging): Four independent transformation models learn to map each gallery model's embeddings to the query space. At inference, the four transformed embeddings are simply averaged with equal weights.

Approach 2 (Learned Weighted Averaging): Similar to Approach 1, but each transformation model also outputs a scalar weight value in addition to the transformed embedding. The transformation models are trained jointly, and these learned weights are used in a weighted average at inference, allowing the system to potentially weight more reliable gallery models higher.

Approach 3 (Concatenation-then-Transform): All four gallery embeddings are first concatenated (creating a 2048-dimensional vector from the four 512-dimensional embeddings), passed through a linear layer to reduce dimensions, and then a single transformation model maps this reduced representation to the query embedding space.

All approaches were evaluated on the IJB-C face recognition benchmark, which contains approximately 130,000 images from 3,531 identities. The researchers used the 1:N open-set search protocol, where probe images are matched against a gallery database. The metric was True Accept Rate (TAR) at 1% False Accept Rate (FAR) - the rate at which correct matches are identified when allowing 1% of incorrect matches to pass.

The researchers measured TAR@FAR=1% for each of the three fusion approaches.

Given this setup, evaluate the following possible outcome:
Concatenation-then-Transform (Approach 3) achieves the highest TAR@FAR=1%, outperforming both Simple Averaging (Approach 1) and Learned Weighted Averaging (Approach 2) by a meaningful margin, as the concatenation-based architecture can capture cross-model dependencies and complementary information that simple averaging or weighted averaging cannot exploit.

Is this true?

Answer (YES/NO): NO